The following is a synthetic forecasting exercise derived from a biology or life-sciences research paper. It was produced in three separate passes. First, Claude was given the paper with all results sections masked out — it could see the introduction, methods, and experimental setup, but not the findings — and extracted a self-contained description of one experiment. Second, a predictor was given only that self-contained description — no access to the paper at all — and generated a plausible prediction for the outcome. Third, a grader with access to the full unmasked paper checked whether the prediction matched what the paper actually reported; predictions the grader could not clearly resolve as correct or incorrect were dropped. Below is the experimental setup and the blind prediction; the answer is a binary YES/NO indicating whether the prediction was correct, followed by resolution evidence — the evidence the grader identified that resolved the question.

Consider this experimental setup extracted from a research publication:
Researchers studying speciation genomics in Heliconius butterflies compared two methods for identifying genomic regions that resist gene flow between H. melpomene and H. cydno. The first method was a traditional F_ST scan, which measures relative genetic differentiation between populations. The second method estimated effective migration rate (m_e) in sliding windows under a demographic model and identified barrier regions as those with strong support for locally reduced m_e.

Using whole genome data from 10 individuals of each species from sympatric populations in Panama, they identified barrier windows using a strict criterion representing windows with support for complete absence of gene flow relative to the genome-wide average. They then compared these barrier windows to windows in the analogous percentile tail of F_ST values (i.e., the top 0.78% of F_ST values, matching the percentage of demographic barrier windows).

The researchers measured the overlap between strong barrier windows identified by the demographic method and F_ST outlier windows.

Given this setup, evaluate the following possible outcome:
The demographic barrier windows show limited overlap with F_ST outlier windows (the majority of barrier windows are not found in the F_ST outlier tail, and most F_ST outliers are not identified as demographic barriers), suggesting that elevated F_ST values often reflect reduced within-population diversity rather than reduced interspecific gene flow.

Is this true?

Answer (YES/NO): YES